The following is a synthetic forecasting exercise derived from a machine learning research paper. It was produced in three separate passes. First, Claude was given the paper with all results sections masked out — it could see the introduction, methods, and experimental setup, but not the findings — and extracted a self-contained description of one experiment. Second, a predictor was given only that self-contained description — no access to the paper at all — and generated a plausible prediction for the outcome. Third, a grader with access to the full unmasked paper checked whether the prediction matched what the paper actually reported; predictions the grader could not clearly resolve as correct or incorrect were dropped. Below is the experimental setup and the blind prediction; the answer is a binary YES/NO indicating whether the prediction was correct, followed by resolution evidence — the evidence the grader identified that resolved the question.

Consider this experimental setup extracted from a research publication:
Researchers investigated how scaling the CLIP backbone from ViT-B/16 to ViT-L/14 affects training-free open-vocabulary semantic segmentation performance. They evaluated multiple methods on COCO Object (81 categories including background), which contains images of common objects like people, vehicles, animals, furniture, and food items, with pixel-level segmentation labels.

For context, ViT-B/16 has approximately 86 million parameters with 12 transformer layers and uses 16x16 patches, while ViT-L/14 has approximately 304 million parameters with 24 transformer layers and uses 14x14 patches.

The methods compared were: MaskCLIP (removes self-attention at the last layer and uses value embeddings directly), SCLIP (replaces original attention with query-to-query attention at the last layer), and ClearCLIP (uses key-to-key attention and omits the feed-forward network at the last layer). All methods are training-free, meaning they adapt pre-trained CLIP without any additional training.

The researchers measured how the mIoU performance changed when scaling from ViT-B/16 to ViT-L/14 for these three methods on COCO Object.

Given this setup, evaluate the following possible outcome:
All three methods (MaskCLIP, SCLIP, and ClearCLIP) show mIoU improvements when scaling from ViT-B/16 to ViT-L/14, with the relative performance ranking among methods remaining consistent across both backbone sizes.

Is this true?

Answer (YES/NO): NO